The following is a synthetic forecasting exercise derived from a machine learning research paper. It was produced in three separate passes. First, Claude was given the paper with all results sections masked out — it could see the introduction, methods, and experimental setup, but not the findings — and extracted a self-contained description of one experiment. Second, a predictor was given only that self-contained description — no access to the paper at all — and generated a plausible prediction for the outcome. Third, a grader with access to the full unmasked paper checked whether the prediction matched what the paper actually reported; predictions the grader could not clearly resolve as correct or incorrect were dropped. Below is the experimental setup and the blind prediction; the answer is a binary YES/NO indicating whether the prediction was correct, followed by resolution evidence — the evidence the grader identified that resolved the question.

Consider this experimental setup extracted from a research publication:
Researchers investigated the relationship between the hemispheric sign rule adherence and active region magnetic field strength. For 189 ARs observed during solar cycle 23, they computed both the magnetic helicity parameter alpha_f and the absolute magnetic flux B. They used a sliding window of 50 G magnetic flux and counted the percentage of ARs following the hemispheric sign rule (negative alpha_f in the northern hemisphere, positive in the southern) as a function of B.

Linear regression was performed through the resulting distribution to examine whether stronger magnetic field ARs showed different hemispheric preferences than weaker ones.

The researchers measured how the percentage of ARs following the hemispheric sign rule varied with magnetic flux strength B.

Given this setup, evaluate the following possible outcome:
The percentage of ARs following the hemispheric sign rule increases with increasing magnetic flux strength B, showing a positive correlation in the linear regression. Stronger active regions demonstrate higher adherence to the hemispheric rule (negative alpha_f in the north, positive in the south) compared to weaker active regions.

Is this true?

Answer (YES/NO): YES